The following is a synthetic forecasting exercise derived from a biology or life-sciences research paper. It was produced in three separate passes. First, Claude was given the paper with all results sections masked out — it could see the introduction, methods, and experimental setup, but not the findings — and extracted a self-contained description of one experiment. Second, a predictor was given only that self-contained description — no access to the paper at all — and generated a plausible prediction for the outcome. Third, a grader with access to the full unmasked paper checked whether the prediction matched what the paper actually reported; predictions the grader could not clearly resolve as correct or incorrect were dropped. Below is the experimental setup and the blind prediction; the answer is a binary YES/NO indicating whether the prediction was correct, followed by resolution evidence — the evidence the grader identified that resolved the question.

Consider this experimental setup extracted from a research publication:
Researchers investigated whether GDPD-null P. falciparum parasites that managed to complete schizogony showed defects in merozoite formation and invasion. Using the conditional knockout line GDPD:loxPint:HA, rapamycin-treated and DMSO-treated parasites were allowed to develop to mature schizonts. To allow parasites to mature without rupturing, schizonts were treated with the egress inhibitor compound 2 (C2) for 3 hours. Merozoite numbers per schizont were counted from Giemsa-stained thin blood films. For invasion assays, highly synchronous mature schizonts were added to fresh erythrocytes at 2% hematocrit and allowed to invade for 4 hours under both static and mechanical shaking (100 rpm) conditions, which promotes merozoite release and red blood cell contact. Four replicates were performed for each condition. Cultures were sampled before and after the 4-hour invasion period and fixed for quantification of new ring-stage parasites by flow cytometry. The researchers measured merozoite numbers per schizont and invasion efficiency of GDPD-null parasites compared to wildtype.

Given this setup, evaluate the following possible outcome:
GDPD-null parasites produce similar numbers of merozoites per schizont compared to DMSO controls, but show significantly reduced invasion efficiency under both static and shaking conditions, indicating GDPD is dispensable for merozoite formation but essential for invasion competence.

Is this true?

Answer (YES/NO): NO